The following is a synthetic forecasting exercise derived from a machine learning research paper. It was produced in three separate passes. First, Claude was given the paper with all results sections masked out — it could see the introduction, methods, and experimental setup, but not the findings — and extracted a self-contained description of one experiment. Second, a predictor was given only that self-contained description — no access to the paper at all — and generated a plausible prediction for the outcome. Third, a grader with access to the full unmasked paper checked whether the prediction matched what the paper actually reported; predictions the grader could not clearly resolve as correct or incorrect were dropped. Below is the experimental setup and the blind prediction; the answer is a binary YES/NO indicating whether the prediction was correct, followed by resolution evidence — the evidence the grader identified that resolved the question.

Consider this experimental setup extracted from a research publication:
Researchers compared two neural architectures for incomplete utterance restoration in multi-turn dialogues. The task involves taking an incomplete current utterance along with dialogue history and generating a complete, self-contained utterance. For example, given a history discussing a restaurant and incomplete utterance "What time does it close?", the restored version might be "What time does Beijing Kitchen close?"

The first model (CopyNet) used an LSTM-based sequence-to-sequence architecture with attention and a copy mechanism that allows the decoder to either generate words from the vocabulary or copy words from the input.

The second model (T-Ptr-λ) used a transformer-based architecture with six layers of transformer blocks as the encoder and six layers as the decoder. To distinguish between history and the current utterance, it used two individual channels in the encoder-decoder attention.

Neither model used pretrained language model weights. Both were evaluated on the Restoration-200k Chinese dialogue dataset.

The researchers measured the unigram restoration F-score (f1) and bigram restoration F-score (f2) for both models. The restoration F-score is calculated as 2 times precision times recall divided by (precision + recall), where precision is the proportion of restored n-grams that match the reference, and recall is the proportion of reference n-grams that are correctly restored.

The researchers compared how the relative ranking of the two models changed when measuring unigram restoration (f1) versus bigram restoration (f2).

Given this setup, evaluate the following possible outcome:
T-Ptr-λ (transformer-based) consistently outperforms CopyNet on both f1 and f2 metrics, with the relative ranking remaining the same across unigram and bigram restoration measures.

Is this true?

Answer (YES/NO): NO